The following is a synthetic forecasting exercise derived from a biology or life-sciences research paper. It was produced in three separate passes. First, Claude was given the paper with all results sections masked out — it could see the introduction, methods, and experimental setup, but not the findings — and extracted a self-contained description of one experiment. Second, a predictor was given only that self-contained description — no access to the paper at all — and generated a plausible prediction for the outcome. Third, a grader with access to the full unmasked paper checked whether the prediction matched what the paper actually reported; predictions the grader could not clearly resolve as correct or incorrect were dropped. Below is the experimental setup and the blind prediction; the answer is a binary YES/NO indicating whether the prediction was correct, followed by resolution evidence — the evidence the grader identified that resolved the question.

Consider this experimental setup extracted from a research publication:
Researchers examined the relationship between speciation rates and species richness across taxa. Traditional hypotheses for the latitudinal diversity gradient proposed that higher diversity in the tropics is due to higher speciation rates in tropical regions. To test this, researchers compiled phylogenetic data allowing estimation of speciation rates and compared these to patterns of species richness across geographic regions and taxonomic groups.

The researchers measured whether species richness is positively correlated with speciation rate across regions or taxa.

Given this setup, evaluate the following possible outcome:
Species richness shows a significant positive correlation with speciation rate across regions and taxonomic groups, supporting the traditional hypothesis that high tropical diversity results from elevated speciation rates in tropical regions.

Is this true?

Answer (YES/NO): NO